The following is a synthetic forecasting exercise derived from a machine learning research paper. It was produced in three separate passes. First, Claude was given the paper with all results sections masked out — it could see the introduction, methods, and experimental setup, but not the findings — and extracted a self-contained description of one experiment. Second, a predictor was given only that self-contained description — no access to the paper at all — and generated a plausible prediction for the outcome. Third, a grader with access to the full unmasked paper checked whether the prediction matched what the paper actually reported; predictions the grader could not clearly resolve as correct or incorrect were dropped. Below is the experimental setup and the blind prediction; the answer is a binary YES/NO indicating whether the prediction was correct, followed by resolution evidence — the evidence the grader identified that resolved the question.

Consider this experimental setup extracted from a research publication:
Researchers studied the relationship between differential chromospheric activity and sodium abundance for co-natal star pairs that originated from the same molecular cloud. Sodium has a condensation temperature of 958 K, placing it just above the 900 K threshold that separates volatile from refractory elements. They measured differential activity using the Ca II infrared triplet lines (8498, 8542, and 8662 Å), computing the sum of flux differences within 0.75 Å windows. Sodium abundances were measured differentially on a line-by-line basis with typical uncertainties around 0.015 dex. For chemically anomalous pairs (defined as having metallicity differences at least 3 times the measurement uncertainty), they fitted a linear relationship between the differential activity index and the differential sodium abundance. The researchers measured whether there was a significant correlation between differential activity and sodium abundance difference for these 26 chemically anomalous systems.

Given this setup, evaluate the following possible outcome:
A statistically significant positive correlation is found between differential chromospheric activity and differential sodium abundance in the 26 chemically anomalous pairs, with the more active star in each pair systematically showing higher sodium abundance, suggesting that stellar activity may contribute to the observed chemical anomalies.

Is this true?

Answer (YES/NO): NO